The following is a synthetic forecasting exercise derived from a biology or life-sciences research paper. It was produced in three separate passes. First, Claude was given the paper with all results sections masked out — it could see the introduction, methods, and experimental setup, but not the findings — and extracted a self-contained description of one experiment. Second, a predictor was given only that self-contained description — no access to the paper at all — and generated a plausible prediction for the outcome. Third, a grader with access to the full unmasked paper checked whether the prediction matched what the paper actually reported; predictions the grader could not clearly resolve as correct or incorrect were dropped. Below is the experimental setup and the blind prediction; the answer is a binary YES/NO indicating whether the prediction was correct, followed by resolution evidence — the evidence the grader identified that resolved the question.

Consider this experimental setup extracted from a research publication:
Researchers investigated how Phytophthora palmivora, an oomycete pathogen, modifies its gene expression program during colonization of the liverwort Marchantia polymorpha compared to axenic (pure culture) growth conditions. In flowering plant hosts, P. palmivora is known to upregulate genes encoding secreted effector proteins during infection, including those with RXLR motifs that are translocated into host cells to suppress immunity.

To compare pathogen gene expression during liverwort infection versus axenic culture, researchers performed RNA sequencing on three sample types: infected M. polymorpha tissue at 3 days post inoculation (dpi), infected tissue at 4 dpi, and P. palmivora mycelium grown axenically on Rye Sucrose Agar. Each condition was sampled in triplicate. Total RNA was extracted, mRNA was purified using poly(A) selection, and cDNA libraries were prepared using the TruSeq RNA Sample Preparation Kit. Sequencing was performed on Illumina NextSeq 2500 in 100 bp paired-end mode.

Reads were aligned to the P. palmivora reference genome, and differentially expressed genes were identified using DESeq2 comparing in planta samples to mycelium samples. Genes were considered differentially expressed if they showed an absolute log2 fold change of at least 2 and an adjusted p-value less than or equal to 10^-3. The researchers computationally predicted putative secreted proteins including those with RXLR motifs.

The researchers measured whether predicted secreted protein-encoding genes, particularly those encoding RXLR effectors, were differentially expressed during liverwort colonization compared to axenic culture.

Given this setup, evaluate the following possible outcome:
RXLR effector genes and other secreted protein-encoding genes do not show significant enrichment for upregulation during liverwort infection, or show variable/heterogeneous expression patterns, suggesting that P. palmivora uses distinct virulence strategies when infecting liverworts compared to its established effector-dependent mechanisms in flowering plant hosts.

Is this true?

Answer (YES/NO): NO